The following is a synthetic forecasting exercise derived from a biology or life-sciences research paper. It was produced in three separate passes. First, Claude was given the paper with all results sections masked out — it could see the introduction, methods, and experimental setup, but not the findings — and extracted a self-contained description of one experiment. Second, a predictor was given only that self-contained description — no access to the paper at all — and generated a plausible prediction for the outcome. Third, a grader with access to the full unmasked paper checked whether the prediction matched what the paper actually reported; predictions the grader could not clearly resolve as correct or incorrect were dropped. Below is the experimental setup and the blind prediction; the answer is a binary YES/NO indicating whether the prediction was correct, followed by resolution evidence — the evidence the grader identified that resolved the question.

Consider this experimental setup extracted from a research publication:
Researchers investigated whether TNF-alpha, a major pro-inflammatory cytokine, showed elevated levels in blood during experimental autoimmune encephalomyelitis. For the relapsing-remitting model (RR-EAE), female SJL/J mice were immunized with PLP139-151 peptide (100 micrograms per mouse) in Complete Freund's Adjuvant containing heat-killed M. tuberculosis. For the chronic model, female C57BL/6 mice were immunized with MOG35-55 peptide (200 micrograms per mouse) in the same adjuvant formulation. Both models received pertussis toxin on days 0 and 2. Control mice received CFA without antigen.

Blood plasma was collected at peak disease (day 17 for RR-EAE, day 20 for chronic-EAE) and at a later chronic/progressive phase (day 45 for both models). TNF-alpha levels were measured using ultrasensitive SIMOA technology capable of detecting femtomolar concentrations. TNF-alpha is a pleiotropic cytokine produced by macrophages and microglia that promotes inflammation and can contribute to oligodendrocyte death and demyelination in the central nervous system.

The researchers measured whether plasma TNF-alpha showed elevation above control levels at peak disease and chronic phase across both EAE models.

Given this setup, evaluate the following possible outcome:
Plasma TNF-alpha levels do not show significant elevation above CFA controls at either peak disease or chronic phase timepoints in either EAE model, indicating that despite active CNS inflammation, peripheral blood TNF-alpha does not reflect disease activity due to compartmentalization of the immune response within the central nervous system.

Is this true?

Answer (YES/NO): YES